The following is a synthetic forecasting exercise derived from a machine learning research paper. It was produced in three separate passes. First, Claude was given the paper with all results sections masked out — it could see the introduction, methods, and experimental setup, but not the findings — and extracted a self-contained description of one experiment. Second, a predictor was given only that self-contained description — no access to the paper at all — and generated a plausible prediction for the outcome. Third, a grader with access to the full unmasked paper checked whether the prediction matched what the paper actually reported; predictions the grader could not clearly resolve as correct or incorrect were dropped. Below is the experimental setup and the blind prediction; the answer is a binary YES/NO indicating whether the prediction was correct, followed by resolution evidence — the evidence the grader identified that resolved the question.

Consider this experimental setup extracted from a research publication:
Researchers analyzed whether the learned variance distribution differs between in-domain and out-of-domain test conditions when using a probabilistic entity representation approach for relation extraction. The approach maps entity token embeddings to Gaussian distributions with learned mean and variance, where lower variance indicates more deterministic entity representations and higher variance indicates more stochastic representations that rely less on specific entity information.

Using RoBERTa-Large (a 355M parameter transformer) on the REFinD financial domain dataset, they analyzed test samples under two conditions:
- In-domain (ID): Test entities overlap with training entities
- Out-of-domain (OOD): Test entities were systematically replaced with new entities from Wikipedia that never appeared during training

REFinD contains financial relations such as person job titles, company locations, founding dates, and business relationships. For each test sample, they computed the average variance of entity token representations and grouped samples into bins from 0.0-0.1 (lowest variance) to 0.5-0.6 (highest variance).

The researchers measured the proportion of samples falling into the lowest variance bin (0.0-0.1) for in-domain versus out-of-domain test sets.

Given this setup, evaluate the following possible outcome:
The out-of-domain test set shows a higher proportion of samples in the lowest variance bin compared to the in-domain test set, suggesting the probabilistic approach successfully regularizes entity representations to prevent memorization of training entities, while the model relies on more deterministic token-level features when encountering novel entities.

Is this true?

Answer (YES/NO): YES